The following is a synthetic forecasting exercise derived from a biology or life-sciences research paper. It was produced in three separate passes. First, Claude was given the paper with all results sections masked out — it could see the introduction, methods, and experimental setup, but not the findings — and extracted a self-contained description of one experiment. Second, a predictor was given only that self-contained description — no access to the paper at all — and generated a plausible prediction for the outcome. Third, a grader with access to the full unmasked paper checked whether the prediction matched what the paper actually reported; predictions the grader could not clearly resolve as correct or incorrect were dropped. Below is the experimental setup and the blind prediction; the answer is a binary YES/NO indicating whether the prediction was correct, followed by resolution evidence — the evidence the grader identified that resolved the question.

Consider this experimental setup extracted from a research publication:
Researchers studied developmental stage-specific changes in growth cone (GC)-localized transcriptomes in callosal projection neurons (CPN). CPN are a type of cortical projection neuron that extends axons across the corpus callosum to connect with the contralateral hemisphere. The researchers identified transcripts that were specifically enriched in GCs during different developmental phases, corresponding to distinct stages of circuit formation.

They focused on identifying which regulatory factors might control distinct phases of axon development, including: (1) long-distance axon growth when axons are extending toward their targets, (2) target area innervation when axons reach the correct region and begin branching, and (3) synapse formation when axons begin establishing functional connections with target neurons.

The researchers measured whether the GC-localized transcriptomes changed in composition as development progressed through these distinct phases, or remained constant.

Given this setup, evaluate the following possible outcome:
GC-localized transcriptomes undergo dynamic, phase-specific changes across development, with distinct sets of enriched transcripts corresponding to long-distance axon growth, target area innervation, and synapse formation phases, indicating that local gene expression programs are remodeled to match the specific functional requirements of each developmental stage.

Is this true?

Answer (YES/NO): YES